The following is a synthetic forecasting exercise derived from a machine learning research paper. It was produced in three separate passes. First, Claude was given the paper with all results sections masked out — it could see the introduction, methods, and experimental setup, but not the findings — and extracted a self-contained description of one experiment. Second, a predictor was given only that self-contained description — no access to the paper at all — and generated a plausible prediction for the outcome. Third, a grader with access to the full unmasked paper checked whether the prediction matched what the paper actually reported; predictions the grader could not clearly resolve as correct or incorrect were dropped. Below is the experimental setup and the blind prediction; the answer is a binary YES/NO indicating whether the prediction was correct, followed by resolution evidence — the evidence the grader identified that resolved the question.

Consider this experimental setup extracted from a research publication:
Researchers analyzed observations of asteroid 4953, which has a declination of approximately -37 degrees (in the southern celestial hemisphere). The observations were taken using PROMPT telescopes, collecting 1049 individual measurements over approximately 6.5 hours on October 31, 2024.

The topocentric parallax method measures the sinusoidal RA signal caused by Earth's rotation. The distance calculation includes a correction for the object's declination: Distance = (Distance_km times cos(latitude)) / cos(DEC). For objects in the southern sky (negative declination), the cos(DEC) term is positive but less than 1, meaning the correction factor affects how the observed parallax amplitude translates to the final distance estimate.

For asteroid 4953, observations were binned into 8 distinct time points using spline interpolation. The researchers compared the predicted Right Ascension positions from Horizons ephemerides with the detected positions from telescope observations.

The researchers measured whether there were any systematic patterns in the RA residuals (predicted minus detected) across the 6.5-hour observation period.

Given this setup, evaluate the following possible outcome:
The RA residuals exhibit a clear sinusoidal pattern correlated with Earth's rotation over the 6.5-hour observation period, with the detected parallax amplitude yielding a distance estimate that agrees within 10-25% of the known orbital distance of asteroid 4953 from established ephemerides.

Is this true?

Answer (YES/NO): NO